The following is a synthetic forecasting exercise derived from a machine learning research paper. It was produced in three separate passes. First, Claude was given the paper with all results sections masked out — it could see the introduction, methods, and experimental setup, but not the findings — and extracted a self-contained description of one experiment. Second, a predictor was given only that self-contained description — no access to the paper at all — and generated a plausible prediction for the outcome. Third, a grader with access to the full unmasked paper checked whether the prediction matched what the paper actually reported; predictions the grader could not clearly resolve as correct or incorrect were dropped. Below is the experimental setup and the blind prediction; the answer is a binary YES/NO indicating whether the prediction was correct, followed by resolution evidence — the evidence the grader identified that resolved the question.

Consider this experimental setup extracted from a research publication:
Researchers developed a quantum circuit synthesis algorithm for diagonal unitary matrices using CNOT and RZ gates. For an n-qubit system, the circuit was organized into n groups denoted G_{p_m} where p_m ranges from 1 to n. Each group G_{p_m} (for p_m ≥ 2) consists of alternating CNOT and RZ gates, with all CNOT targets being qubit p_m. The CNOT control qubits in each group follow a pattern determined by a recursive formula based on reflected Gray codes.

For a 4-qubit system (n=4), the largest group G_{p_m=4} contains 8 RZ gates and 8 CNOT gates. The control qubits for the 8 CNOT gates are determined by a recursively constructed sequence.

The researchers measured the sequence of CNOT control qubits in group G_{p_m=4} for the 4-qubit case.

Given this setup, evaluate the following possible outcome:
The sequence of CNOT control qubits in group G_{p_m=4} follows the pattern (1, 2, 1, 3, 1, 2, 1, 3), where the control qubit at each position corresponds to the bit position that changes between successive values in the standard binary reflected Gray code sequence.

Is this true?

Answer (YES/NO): YES